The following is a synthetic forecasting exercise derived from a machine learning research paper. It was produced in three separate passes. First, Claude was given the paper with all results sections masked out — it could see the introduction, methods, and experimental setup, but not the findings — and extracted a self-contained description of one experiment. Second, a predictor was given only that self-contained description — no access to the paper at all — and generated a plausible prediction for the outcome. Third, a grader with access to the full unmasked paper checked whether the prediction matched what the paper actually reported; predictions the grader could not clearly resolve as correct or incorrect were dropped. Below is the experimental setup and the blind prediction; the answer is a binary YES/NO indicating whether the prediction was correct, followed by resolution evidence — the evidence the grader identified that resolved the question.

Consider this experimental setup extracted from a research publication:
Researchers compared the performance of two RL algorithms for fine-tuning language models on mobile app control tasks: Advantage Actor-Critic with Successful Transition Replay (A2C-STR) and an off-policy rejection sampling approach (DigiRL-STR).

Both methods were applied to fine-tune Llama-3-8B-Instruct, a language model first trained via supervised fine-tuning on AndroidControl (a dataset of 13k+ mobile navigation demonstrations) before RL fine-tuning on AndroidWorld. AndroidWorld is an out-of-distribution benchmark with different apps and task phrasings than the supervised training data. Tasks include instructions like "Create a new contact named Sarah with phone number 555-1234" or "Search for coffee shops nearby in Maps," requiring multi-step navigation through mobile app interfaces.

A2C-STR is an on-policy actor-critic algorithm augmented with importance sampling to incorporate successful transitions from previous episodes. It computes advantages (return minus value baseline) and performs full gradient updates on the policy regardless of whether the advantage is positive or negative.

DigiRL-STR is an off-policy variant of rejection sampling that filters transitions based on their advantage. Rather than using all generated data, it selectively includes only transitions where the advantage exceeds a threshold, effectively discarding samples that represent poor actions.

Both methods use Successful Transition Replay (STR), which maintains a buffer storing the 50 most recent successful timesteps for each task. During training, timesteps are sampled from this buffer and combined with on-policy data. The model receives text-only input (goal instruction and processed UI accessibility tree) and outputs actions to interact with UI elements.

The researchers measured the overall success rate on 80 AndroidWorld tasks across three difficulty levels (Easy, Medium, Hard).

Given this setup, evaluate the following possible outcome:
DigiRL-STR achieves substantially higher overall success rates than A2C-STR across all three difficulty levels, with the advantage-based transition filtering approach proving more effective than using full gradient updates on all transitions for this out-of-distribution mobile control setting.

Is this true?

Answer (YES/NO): YES